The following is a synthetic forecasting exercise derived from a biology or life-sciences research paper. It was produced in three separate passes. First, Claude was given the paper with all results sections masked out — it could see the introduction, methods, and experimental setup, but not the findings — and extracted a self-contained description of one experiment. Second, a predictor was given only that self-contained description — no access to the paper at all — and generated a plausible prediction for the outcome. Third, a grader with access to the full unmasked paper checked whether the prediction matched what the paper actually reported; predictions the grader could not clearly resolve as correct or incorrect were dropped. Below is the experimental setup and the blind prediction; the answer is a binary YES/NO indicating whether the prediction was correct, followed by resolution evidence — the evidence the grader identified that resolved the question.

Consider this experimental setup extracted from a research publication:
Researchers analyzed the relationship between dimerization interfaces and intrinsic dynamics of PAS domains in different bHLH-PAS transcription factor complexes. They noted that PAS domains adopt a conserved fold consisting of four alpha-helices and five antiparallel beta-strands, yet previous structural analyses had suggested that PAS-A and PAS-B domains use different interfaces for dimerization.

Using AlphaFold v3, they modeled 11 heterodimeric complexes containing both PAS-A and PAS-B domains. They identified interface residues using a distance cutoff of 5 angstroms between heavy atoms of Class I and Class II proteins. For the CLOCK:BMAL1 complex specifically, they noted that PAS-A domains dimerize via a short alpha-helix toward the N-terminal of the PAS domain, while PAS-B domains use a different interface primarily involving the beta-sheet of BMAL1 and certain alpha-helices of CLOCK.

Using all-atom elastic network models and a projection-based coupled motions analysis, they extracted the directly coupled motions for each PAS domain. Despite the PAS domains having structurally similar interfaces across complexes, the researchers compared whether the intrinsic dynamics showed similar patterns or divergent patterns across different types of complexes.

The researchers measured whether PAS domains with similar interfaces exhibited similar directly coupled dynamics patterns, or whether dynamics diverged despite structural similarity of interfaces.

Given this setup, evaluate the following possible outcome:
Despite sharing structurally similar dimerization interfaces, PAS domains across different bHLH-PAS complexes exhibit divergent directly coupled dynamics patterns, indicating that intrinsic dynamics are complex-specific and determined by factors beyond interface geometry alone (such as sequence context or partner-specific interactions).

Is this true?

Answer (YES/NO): YES